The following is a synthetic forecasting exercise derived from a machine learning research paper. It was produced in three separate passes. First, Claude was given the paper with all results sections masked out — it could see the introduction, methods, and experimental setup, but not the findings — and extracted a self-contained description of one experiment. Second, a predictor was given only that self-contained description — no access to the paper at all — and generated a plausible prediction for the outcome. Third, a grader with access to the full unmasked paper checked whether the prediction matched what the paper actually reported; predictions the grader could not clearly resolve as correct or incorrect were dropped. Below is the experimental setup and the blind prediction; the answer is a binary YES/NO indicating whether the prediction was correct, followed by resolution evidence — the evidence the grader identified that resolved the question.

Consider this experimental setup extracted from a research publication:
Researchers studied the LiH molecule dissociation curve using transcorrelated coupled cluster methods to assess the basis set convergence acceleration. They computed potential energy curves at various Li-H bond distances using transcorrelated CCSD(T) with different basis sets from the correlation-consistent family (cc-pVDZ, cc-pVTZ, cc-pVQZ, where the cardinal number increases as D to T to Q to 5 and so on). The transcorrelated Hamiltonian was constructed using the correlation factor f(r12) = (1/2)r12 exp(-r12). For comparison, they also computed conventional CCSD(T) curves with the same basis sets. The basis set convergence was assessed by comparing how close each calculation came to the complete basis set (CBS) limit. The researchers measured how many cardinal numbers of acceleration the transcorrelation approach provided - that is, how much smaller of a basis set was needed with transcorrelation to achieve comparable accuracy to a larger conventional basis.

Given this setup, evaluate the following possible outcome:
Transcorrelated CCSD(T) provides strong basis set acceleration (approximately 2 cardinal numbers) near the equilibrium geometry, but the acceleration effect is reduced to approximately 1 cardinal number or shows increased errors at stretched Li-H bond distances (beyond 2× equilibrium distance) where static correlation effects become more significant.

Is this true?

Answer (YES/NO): NO